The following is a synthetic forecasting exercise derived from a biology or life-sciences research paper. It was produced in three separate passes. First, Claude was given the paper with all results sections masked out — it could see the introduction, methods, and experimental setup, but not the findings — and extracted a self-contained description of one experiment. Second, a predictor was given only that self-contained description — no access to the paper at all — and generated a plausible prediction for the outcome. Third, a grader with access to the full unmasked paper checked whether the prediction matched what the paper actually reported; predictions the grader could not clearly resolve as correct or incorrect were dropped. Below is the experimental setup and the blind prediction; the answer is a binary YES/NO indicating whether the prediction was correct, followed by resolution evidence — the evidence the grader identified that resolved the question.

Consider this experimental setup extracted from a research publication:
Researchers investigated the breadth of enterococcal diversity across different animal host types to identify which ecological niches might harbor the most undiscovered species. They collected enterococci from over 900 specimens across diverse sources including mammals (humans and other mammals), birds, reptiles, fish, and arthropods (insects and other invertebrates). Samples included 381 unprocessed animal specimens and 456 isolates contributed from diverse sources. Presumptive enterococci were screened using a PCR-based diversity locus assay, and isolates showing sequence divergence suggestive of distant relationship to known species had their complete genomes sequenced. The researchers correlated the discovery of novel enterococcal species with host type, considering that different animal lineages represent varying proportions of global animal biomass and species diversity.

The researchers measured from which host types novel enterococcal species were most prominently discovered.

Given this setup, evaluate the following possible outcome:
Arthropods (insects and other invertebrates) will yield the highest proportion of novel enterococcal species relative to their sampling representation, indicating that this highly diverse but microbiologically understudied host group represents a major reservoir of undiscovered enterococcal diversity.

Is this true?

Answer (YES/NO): YES